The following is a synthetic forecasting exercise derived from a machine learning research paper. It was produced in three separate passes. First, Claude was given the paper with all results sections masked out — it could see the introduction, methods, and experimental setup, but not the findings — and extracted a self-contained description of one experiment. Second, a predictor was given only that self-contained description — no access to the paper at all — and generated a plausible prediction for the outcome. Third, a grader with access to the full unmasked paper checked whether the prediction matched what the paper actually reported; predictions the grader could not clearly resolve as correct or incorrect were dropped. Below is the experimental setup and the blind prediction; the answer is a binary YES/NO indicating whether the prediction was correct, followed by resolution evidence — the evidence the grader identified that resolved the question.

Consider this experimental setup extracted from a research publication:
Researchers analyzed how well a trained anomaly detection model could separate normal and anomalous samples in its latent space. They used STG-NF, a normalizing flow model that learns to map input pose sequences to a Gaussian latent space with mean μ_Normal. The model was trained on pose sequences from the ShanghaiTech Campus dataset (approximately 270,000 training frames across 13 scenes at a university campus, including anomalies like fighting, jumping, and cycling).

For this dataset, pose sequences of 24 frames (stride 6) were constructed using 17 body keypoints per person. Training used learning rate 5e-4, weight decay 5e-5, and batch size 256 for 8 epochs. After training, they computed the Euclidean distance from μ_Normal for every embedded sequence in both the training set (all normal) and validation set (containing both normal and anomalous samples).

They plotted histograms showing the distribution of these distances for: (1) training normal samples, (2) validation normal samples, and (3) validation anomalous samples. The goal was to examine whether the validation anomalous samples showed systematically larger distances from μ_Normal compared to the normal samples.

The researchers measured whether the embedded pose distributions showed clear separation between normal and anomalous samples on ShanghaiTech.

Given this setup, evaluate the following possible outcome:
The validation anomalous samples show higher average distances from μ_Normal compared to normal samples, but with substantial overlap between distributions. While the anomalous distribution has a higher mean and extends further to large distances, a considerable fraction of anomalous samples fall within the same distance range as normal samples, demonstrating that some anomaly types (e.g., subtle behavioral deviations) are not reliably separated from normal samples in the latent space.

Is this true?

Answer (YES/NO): NO